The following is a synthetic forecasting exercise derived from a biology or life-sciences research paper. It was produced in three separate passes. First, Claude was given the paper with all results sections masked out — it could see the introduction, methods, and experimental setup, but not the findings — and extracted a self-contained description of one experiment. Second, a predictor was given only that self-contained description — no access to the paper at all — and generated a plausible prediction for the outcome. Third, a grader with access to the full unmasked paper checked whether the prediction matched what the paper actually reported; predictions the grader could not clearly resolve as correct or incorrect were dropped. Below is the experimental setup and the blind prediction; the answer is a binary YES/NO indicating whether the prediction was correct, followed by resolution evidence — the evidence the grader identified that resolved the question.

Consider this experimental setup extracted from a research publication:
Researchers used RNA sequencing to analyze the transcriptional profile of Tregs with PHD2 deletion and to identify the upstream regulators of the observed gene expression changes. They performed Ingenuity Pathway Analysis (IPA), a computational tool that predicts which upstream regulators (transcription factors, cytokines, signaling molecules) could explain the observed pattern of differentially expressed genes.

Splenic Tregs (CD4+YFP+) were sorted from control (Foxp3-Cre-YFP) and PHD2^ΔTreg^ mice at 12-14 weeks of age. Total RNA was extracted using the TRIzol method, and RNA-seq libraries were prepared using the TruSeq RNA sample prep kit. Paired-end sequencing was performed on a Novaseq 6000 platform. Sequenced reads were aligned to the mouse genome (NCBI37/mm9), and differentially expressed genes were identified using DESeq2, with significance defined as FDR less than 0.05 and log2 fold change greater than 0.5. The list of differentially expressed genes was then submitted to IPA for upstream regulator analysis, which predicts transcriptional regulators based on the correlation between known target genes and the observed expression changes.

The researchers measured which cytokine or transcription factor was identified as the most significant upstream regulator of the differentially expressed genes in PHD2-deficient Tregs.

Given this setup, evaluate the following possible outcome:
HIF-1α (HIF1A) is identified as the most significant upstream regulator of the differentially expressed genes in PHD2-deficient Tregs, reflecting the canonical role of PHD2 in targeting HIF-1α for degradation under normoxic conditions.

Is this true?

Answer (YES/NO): NO